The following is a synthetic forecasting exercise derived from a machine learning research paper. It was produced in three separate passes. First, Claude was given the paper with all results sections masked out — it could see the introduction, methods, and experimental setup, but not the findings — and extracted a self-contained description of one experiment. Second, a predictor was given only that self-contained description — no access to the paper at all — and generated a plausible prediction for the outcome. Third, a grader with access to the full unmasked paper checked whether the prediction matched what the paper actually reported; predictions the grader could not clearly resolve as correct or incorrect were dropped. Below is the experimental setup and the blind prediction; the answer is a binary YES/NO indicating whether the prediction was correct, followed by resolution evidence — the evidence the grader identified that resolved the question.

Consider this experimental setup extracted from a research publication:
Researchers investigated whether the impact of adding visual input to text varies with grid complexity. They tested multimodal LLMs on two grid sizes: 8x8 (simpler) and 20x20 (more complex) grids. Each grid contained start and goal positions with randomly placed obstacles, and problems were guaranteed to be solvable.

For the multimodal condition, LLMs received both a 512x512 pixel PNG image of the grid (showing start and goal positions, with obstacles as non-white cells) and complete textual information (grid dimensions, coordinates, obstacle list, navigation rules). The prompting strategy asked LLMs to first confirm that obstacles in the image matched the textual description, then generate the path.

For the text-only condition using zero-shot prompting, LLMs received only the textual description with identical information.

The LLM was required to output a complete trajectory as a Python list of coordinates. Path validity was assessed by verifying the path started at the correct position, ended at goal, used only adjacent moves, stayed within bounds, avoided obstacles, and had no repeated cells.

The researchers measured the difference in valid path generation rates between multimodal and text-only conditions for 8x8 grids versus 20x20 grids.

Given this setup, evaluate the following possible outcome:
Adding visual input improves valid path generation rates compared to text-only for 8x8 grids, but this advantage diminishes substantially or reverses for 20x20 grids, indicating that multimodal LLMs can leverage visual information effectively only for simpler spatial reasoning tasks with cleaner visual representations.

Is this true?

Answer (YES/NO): NO